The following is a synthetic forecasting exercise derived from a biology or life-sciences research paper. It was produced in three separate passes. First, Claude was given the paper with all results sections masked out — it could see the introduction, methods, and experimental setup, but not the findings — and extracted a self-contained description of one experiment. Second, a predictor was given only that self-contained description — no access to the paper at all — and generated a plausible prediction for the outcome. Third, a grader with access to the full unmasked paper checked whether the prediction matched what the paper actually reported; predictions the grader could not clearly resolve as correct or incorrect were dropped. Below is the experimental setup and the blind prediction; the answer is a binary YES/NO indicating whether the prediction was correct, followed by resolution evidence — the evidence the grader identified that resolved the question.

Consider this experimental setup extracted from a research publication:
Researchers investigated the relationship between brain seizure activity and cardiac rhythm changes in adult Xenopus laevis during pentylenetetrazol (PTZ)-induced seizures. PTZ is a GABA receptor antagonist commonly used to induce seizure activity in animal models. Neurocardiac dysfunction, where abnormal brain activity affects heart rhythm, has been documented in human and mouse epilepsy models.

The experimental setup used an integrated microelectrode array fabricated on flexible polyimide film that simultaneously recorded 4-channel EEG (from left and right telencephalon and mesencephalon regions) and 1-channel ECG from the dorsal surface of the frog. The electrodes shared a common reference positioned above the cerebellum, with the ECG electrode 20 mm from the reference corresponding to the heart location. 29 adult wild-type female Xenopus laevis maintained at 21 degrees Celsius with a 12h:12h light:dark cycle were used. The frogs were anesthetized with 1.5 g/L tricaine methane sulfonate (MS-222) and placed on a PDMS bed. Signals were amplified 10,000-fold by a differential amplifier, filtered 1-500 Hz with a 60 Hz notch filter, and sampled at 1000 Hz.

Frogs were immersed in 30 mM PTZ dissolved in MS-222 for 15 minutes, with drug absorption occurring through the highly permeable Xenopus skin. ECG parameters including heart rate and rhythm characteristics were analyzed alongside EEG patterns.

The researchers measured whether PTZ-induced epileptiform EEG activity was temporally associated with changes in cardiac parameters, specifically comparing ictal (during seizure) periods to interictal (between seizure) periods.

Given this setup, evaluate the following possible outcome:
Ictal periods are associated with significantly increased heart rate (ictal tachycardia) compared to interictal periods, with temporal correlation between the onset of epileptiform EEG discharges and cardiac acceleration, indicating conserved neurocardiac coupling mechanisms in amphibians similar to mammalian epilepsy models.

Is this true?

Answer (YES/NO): NO